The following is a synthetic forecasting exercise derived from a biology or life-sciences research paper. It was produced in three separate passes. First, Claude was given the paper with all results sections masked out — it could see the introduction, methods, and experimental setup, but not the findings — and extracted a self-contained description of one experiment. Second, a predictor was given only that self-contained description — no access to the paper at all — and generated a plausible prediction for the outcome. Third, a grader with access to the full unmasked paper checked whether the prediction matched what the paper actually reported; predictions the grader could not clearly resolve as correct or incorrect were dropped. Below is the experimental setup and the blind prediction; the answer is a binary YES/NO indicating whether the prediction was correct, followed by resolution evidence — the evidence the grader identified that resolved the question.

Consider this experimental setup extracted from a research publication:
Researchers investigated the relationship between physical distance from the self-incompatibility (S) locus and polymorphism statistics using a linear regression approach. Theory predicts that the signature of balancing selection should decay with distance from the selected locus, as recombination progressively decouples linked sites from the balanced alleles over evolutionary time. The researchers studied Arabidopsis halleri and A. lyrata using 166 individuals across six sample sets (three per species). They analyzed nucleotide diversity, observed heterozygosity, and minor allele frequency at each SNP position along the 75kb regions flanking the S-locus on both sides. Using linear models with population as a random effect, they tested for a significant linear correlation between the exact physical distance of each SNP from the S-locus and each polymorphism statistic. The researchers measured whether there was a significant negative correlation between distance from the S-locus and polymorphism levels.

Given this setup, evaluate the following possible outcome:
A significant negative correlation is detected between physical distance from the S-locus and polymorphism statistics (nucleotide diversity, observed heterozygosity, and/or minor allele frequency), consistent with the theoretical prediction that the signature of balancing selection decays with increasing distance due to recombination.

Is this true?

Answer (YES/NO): YES